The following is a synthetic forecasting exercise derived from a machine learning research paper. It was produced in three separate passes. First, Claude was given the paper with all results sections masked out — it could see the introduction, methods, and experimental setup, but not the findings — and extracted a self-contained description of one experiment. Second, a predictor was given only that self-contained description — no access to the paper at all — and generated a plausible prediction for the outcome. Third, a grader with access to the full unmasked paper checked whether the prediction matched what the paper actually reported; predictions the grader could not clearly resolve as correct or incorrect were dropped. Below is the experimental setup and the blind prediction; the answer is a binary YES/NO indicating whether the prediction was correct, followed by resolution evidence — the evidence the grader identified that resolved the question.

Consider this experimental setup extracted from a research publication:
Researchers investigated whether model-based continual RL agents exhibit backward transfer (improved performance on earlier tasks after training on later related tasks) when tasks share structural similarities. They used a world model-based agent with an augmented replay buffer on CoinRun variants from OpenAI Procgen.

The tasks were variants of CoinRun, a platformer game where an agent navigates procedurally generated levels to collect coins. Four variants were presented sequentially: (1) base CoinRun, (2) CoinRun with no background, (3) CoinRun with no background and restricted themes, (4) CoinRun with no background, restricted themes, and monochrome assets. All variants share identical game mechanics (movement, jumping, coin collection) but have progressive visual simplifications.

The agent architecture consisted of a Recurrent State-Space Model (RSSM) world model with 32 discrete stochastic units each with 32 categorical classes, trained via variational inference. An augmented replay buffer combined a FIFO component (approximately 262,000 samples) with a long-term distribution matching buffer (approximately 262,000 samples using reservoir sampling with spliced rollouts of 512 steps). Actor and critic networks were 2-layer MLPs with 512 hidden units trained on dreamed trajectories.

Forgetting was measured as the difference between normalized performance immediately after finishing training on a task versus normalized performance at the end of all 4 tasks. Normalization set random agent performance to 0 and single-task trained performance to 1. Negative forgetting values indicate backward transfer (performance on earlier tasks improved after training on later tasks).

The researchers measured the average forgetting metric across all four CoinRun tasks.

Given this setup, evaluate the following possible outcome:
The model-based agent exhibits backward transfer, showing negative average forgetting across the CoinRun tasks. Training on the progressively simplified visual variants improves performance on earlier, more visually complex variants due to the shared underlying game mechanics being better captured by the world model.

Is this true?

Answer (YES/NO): YES